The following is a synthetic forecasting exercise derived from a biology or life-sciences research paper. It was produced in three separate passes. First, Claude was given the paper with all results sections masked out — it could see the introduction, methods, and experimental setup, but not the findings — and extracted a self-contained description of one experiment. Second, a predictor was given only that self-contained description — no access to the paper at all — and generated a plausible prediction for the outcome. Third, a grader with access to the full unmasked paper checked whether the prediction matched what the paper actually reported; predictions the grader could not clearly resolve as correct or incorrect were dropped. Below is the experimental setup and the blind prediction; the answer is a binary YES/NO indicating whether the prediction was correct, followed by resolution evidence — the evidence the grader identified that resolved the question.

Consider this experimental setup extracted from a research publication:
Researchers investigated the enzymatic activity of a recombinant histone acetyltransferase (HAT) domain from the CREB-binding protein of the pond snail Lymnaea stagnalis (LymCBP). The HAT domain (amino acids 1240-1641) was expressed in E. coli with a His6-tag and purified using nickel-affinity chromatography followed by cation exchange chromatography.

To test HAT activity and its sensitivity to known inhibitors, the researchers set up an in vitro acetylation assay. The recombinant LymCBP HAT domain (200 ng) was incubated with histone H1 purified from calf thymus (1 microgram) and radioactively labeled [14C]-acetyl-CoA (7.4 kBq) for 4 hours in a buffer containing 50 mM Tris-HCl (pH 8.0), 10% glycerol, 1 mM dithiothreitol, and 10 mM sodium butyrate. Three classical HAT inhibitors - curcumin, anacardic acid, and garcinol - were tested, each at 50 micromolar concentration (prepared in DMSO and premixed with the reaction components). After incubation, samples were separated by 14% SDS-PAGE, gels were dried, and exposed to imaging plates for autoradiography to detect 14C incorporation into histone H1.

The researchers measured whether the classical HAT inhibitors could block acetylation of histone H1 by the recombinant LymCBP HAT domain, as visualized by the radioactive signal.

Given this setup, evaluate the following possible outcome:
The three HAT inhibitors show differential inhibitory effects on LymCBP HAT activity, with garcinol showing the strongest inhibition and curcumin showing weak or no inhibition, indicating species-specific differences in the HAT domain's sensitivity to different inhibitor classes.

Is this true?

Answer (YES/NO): NO